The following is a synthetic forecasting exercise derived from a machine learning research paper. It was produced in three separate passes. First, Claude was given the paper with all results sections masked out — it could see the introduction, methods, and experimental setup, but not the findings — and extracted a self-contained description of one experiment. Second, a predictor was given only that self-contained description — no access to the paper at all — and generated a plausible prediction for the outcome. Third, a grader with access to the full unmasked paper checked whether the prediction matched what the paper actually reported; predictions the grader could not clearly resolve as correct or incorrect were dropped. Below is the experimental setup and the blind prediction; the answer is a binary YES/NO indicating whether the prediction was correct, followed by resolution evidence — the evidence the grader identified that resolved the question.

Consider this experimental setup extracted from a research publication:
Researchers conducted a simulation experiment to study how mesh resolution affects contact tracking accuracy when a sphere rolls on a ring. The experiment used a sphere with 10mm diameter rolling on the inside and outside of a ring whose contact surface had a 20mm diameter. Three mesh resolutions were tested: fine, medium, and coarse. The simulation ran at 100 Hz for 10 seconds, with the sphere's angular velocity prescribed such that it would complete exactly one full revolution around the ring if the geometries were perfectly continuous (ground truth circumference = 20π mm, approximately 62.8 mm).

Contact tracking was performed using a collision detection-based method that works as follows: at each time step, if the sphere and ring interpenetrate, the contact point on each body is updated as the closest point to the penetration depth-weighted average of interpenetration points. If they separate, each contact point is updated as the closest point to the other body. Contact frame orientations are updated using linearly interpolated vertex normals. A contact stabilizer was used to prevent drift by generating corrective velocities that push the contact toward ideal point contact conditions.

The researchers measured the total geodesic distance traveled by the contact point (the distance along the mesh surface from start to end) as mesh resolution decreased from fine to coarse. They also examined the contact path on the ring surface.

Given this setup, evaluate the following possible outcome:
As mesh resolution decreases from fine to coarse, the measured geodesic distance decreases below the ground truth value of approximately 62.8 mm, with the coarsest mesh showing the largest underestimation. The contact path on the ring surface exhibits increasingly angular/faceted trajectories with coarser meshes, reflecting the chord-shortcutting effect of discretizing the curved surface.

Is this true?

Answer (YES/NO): NO